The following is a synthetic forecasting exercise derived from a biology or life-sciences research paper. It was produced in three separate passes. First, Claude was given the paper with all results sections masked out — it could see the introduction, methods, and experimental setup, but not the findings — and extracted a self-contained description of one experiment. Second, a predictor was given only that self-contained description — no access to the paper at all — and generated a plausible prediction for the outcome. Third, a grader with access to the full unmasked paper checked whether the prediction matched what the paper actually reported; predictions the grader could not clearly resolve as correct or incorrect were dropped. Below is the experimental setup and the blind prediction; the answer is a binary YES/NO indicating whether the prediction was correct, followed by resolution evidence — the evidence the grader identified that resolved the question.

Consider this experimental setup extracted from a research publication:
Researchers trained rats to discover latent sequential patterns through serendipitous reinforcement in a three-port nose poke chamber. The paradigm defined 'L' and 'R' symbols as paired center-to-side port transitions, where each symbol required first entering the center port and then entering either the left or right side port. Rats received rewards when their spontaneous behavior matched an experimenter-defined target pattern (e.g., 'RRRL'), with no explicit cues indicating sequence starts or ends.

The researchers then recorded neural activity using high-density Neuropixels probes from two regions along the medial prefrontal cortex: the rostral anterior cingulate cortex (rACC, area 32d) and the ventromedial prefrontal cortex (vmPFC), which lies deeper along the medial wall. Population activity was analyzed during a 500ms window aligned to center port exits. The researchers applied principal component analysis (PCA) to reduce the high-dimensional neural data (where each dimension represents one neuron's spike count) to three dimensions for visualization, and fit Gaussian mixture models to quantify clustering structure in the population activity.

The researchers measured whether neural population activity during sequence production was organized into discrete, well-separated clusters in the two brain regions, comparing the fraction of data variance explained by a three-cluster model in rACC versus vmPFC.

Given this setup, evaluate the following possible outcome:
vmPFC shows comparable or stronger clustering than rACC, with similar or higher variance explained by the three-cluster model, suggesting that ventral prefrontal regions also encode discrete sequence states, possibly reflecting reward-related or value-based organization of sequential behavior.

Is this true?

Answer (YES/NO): NO